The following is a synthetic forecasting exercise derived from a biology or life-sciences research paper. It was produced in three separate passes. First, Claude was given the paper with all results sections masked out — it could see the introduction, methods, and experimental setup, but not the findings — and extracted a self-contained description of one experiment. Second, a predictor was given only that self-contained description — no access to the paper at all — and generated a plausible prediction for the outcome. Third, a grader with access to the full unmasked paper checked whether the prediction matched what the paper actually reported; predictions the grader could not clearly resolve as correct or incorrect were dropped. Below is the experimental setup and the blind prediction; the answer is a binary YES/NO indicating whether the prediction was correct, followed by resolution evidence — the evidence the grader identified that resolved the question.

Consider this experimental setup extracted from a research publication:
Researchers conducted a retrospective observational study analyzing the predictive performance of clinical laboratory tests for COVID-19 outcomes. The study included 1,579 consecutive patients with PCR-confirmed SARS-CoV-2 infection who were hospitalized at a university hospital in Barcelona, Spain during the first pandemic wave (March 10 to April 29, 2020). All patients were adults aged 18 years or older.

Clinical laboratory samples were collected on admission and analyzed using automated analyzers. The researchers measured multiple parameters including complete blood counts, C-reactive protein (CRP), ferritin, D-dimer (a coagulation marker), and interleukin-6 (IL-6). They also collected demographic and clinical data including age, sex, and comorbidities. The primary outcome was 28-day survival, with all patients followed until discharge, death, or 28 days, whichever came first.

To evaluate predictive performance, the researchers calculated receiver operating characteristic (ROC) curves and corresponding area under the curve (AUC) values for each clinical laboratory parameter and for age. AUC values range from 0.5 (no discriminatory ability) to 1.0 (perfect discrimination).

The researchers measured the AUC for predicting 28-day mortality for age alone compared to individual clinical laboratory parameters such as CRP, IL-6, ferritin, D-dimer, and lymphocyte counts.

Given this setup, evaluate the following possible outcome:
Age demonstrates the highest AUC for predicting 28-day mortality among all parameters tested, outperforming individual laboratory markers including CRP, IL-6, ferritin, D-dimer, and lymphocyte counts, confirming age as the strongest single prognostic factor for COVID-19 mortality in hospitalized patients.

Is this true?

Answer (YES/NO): YES